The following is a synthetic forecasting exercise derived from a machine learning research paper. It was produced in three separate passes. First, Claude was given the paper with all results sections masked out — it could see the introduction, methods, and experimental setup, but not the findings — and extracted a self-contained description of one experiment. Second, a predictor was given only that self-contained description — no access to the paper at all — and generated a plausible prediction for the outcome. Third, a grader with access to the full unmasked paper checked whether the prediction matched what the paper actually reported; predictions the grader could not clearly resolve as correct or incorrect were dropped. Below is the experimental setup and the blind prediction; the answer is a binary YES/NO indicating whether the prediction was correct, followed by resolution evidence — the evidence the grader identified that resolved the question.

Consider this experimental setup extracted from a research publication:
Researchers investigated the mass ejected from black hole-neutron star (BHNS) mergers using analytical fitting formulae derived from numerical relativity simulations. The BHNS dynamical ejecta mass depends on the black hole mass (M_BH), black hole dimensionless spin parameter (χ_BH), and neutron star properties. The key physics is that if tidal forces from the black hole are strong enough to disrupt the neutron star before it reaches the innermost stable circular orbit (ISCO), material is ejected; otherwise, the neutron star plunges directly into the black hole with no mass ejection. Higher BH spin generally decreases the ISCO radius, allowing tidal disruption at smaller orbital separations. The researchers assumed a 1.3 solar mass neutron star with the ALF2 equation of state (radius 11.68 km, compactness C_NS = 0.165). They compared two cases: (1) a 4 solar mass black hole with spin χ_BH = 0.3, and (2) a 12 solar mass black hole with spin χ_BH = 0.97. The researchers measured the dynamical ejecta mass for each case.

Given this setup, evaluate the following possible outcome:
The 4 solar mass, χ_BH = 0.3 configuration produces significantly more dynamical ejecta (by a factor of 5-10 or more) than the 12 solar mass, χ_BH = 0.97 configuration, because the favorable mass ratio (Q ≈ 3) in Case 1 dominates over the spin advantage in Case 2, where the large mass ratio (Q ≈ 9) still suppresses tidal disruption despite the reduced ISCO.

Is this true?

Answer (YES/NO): NO